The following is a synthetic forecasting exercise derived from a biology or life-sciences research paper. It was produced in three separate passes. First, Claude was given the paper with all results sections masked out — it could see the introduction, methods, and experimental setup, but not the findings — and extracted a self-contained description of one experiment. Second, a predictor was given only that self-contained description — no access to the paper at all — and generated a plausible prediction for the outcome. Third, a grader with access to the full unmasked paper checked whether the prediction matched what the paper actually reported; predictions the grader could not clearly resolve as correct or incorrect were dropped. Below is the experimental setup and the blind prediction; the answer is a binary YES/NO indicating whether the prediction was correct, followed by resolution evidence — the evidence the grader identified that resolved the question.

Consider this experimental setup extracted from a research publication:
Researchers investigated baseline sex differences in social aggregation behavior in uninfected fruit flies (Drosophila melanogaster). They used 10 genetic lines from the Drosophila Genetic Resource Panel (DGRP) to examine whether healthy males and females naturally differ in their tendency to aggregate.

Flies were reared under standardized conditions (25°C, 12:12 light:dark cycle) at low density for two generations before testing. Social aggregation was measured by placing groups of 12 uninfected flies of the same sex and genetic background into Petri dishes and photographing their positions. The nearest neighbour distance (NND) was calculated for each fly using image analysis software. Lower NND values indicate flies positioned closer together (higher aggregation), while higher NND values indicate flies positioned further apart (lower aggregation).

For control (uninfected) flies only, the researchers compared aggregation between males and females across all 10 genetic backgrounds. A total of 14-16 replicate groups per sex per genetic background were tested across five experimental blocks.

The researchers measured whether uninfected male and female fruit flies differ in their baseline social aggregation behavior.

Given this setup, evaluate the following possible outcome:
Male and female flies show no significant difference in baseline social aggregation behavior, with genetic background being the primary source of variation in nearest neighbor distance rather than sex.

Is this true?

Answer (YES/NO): YES